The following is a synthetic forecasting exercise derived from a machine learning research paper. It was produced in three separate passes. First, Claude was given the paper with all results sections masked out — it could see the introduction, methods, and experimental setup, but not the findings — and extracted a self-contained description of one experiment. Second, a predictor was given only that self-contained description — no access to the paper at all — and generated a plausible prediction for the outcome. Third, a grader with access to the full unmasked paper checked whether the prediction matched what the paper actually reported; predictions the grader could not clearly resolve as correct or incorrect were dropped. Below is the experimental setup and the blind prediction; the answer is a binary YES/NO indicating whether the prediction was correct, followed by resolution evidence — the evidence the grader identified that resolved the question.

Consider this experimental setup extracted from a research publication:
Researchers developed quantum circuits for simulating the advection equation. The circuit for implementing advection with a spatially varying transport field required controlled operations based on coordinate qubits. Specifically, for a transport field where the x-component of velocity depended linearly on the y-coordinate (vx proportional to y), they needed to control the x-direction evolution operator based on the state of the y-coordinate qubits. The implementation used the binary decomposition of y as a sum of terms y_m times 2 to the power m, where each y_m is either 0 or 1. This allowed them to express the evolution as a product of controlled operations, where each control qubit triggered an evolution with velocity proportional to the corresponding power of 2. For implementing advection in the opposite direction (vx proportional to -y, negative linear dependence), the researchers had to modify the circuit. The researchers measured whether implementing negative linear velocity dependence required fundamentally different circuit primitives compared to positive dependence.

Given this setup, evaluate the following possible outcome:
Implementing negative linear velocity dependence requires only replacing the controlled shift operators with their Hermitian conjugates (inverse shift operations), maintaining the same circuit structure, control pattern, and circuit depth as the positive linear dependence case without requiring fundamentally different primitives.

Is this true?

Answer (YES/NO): NO